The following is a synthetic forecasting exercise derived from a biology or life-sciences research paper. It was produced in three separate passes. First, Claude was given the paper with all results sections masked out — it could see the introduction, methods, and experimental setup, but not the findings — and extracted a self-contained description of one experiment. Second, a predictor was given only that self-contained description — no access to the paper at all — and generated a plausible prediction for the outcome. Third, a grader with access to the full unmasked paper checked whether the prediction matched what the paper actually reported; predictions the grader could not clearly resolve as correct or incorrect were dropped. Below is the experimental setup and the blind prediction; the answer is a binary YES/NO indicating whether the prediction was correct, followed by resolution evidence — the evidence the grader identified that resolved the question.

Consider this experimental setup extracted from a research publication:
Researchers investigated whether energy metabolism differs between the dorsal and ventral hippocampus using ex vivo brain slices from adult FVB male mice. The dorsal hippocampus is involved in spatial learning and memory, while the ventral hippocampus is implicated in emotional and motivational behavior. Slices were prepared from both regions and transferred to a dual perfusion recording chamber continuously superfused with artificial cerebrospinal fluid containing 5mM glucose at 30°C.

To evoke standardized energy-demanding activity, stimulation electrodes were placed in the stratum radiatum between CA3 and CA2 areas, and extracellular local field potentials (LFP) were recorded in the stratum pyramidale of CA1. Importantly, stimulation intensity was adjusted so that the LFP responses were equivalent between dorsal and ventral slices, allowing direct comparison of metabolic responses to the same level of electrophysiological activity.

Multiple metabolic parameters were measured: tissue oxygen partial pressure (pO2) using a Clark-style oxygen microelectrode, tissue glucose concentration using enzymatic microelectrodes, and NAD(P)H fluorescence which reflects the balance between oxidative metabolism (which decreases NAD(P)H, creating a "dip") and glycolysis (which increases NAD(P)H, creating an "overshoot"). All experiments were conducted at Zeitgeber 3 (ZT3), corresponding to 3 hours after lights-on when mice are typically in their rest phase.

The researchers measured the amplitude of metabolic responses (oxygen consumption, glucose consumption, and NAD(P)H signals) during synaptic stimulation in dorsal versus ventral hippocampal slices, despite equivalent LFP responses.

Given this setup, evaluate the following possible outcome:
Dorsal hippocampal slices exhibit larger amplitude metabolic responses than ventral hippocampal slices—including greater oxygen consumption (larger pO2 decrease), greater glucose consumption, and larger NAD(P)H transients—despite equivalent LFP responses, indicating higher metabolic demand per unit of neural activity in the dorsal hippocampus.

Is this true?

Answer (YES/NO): NO